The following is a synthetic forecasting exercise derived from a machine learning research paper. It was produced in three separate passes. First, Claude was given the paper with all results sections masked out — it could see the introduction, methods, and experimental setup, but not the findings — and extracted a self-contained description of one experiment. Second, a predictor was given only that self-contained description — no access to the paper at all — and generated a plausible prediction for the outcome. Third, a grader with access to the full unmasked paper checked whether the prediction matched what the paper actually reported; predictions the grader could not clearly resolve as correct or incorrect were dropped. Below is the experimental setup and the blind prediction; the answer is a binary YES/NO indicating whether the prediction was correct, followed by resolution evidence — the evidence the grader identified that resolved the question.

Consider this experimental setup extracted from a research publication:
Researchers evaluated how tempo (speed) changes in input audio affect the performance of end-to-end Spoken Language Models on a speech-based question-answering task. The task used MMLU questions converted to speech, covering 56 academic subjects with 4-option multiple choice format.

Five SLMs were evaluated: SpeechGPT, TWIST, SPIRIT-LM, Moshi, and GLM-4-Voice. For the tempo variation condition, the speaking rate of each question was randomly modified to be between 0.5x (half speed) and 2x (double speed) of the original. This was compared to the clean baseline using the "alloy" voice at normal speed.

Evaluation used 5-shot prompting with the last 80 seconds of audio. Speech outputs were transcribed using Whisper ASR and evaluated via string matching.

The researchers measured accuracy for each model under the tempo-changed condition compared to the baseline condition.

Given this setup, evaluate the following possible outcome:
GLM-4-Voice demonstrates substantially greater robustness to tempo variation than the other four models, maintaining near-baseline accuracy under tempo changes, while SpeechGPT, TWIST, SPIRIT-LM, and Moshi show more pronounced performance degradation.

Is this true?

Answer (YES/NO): NO